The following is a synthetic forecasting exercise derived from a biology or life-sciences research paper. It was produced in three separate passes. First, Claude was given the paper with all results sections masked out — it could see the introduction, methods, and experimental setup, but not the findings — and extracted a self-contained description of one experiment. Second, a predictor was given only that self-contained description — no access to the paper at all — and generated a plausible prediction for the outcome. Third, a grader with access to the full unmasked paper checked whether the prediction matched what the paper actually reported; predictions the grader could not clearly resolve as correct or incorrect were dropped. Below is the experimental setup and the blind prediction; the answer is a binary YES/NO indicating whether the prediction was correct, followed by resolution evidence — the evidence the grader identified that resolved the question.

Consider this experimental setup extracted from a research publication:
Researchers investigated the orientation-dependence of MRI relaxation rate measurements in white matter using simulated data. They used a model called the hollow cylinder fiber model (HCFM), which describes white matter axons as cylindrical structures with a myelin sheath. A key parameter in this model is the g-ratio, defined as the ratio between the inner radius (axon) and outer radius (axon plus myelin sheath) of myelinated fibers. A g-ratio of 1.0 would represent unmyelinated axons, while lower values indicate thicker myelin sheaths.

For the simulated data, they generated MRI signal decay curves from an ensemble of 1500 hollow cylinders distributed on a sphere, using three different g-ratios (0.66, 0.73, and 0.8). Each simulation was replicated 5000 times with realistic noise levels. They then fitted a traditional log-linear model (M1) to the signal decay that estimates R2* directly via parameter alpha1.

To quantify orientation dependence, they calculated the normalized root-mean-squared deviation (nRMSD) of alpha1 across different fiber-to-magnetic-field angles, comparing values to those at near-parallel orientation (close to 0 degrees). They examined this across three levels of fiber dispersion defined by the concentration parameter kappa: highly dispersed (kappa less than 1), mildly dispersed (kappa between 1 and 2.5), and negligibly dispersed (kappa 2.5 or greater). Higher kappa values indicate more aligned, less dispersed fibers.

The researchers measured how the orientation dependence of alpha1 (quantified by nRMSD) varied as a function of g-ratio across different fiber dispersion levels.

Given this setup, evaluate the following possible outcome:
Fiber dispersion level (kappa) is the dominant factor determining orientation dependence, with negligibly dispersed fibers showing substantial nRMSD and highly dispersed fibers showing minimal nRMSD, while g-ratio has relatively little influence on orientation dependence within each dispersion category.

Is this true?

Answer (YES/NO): NO